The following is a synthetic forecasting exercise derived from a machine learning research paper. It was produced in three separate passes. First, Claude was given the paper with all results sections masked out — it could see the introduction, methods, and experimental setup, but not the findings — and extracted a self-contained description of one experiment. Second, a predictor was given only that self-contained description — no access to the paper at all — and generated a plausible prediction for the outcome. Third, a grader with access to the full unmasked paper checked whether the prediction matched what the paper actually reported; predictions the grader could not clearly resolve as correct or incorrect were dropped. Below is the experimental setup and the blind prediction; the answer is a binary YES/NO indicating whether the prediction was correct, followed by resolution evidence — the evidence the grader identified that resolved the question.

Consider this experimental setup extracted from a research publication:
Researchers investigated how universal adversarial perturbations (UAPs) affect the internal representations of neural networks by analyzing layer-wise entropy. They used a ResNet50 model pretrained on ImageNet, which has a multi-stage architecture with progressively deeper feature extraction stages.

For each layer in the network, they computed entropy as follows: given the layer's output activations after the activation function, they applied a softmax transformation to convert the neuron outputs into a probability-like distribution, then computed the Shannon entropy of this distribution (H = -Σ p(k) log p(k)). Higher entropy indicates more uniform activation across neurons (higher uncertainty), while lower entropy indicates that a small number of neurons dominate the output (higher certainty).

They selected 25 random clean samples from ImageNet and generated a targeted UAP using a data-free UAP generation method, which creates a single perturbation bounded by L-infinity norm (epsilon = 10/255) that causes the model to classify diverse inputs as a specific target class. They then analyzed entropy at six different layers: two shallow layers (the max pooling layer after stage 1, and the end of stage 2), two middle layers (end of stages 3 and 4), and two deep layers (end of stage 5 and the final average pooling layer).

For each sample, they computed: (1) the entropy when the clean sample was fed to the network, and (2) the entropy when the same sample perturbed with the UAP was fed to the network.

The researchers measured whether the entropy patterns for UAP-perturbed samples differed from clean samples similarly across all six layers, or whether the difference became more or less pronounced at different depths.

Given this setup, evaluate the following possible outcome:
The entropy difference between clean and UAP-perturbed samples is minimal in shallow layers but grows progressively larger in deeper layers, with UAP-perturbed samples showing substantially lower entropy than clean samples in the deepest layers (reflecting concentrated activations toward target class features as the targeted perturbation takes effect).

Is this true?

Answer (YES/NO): YES